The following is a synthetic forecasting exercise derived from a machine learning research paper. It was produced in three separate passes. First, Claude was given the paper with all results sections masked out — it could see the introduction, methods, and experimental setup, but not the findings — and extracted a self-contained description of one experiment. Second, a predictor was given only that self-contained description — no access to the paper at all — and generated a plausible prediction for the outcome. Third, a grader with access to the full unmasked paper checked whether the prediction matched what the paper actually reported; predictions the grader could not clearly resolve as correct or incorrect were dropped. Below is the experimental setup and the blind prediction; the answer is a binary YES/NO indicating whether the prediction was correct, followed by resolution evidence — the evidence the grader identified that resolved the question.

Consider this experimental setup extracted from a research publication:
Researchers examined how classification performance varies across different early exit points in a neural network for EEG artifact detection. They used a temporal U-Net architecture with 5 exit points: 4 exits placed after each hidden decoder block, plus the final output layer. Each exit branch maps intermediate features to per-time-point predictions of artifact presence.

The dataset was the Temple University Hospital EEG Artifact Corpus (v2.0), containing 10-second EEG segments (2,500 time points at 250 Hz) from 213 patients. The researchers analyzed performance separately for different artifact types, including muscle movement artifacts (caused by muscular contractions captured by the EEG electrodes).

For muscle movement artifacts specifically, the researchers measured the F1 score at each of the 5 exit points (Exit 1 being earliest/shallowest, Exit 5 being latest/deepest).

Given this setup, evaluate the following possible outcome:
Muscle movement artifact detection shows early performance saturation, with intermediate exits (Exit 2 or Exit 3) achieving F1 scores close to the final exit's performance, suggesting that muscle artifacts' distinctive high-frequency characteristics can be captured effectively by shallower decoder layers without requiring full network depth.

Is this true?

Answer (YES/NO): NO